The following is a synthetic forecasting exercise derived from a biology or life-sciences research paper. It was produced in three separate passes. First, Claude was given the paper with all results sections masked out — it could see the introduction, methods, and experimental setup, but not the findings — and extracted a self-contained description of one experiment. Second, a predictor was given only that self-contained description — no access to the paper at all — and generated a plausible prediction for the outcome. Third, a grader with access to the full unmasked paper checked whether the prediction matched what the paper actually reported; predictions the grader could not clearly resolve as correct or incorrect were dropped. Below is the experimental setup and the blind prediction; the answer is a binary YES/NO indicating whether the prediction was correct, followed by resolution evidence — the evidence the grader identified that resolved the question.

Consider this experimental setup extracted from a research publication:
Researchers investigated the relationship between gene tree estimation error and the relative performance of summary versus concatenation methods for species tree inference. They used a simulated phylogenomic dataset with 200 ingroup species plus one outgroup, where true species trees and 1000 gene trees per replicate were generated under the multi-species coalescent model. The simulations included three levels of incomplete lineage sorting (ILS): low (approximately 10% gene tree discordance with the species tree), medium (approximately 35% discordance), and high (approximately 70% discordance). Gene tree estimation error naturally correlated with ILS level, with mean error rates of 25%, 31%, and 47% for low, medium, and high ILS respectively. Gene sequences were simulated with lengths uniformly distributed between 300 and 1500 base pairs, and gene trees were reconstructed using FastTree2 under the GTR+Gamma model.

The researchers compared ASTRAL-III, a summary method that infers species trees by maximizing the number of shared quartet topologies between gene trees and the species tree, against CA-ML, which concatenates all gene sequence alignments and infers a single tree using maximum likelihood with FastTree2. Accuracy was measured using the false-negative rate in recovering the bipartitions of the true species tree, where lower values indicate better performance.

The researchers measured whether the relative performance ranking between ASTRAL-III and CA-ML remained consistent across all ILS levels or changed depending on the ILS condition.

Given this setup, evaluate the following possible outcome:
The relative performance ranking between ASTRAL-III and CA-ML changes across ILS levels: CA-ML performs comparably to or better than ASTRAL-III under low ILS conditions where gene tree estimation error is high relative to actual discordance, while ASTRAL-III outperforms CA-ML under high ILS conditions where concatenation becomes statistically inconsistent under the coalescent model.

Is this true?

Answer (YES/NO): YES